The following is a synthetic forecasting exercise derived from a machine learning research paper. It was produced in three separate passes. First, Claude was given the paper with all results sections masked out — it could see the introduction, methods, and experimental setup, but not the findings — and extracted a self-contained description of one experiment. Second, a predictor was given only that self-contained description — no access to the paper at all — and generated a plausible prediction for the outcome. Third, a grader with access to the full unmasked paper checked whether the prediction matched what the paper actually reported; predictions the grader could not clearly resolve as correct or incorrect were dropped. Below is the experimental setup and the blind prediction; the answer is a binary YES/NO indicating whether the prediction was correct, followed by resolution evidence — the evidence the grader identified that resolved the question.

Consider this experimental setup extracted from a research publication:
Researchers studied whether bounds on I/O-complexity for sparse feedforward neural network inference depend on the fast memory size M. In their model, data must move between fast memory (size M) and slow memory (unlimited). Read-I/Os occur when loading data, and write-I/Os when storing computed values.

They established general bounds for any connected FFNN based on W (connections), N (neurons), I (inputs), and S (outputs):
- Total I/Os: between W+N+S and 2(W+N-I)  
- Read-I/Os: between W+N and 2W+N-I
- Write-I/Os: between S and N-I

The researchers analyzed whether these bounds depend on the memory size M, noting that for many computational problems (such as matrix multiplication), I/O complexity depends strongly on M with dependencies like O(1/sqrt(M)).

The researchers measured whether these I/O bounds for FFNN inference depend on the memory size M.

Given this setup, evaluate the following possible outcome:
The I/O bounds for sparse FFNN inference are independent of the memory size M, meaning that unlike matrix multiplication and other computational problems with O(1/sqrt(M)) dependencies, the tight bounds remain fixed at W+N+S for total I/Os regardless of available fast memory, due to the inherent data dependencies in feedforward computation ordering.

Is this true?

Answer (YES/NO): NO